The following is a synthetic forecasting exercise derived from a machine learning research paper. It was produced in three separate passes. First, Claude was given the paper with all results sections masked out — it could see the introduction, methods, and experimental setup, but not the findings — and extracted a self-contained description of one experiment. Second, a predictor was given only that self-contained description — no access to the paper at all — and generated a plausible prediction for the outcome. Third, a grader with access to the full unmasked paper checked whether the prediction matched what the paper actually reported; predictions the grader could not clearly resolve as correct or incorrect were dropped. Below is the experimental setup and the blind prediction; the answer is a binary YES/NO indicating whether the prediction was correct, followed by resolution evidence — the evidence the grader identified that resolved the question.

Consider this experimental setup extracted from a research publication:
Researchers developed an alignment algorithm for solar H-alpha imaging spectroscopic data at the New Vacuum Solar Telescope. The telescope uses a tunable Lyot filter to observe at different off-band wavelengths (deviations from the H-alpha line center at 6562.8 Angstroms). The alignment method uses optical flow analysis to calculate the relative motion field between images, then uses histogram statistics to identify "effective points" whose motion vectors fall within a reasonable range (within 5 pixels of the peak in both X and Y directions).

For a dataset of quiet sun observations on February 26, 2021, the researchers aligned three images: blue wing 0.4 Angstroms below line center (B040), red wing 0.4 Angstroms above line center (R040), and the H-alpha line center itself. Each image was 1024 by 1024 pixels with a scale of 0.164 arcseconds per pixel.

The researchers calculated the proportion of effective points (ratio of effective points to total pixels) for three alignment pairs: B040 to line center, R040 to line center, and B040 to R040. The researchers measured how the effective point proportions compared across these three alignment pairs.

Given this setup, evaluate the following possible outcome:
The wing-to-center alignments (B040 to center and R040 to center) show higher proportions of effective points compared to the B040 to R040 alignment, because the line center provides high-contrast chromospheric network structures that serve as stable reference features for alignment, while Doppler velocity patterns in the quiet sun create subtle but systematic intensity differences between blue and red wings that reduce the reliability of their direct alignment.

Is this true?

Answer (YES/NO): YES